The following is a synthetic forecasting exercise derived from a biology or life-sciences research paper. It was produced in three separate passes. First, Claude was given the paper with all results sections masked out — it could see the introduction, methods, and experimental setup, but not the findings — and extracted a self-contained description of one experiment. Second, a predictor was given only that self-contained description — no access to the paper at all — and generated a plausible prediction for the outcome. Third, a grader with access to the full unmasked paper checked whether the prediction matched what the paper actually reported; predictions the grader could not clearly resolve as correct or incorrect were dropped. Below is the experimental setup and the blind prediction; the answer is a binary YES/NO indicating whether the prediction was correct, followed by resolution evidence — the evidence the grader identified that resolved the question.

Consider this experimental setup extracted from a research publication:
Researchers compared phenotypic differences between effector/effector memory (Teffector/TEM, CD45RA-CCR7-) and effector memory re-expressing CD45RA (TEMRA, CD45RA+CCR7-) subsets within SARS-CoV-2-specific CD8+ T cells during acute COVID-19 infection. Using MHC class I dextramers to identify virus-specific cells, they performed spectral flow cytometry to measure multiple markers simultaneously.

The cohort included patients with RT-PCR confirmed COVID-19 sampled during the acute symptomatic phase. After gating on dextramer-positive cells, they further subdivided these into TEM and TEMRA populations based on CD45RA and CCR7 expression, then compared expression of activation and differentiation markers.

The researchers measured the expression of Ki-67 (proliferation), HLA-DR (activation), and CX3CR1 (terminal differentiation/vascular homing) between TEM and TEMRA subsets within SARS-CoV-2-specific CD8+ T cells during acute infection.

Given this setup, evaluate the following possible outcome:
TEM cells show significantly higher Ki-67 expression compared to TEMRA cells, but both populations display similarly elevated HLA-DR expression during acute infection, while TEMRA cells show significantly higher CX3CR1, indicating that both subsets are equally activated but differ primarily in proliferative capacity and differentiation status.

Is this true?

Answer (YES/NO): NO